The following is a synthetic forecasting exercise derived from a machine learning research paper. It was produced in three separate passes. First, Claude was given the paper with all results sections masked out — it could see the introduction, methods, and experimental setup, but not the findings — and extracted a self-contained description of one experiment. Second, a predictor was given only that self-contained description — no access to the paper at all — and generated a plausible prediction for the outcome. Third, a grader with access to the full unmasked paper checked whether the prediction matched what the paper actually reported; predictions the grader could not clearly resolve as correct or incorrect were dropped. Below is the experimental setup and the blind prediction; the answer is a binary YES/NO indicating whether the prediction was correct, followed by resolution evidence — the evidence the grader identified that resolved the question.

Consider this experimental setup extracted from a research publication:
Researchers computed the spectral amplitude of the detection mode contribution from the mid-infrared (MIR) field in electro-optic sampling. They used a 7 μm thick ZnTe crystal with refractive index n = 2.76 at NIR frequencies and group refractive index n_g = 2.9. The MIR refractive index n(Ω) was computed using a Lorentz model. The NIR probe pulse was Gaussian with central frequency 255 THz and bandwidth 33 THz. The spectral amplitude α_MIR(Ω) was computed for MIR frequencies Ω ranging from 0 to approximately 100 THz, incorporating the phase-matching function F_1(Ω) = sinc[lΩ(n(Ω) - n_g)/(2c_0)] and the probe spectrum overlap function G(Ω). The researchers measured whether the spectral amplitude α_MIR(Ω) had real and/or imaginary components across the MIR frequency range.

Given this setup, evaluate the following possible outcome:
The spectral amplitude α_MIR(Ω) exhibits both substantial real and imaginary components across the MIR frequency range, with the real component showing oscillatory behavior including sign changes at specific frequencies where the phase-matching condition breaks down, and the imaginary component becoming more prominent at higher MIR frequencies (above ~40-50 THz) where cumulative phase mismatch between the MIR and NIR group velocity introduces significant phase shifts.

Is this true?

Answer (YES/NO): NO